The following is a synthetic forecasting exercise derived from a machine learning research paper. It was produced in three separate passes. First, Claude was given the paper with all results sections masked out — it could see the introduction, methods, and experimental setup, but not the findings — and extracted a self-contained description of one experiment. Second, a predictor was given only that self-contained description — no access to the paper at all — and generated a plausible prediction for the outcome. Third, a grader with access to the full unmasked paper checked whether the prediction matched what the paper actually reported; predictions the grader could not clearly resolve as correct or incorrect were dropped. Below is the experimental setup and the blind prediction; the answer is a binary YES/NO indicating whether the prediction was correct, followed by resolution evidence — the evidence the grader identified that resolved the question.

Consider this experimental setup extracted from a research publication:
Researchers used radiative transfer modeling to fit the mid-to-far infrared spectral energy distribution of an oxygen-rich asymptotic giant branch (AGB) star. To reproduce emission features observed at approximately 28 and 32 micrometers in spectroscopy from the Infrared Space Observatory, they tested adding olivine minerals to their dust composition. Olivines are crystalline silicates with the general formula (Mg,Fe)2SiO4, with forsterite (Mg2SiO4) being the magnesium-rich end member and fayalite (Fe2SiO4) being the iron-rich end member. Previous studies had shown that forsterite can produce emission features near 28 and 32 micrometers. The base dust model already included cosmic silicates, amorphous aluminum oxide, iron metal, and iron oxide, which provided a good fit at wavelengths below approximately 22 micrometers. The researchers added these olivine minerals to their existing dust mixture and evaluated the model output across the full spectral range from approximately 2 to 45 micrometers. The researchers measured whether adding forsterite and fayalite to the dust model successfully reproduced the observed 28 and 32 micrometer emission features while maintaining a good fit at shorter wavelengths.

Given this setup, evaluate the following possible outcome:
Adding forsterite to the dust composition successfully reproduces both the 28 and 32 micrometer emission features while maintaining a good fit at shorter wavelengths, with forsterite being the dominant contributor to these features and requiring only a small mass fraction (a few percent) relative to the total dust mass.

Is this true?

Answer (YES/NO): NO